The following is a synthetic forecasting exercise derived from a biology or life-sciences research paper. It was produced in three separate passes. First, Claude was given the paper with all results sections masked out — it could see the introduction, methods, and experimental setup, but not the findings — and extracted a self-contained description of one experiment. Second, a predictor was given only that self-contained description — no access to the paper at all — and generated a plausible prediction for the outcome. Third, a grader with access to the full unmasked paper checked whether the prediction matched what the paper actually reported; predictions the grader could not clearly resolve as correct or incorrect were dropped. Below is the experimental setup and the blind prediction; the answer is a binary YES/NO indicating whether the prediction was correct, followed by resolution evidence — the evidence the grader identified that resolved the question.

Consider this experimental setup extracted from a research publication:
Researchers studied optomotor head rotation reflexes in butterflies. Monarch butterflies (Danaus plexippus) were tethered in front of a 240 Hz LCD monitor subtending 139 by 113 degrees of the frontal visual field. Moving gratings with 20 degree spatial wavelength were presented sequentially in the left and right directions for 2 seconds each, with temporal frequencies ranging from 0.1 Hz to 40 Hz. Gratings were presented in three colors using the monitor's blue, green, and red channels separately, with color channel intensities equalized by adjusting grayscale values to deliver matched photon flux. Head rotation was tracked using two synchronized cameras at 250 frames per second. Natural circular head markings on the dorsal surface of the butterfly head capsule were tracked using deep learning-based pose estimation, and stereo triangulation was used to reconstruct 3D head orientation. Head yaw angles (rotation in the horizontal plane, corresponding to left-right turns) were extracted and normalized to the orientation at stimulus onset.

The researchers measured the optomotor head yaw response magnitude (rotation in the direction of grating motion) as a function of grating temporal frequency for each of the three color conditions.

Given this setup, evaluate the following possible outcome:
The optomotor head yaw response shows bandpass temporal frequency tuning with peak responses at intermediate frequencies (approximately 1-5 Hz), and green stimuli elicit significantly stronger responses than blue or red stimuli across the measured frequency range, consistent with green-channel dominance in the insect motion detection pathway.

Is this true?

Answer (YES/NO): NO